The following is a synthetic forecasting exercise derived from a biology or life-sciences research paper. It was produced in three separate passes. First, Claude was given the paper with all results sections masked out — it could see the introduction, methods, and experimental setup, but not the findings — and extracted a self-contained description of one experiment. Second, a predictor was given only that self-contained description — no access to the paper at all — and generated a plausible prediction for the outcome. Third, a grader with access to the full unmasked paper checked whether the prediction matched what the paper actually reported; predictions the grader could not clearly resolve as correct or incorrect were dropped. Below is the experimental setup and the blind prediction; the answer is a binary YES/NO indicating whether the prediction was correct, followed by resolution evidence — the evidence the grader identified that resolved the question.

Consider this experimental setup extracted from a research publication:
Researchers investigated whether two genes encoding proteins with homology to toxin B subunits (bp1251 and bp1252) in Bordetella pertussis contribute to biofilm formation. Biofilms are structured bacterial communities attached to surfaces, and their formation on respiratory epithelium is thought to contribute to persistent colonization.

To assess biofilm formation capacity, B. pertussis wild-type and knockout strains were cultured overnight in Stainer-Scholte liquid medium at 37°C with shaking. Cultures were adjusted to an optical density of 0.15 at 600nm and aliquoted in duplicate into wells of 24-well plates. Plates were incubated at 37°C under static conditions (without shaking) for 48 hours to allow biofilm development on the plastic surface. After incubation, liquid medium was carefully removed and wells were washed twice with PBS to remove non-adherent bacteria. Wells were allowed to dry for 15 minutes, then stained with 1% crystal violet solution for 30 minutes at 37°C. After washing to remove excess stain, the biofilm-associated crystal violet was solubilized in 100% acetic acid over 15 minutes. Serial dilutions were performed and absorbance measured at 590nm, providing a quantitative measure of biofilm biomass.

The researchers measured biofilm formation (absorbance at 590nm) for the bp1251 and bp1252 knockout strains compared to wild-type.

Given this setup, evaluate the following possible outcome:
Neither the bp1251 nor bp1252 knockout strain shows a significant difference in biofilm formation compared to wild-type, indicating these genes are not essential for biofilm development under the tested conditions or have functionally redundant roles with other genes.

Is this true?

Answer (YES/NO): YES